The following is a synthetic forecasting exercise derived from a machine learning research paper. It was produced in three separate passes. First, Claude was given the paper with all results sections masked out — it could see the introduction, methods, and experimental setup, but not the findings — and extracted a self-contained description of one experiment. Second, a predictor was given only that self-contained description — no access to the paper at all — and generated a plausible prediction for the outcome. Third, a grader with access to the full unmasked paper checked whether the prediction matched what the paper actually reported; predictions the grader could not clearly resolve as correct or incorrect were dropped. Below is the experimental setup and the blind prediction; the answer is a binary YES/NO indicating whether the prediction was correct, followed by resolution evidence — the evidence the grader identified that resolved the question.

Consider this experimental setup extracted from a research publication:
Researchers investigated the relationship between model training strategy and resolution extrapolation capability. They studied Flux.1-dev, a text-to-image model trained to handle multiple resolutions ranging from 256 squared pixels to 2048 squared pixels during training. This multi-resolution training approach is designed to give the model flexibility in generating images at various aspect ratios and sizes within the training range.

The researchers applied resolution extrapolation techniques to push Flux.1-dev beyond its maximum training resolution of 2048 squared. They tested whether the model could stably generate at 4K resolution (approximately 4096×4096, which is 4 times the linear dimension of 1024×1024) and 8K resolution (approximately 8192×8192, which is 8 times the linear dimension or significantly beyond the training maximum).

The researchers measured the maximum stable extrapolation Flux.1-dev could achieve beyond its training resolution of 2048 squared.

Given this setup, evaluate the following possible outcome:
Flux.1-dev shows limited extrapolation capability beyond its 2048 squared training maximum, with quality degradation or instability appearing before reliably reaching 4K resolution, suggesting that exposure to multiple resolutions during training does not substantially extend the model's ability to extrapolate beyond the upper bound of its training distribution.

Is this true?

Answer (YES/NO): NO